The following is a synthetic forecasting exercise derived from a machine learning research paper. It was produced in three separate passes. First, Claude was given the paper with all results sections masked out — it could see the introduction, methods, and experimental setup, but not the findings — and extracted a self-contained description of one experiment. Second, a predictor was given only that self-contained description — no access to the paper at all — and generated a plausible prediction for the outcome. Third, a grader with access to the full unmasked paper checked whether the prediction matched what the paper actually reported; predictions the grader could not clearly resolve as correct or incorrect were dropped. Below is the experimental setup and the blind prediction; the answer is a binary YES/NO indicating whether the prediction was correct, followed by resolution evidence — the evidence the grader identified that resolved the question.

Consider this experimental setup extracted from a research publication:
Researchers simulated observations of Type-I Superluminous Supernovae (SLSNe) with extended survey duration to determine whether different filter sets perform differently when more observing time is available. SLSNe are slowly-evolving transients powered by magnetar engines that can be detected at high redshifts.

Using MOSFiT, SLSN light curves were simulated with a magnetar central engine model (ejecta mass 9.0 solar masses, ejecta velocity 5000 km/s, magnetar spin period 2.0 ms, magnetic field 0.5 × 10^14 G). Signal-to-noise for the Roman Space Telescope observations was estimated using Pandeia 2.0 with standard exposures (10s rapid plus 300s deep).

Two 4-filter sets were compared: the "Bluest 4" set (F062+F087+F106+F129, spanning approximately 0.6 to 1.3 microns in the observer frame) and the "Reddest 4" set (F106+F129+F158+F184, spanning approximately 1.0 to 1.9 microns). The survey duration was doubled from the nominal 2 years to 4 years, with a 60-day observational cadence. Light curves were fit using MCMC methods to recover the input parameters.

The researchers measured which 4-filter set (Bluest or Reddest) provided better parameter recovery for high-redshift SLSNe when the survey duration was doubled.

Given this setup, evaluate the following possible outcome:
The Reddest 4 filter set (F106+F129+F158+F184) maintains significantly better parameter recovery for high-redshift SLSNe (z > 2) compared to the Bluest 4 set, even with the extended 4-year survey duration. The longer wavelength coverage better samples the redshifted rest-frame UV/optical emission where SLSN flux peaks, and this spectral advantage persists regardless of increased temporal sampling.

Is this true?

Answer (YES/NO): YES